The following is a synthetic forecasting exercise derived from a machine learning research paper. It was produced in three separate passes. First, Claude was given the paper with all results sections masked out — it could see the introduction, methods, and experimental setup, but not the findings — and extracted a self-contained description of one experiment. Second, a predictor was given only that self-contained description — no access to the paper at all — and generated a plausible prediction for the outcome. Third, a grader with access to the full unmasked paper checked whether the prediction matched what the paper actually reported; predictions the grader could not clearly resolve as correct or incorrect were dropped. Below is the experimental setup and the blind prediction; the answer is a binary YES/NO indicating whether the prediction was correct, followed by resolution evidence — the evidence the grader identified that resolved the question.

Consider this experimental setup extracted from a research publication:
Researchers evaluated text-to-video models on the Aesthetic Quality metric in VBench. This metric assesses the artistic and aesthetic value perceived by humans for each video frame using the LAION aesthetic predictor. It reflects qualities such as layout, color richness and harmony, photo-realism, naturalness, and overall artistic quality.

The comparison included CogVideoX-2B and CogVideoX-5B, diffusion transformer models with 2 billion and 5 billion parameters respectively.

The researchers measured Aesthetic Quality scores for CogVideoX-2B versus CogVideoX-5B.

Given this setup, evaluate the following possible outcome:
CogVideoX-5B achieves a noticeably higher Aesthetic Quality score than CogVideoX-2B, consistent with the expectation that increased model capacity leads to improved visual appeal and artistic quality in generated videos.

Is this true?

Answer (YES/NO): NO